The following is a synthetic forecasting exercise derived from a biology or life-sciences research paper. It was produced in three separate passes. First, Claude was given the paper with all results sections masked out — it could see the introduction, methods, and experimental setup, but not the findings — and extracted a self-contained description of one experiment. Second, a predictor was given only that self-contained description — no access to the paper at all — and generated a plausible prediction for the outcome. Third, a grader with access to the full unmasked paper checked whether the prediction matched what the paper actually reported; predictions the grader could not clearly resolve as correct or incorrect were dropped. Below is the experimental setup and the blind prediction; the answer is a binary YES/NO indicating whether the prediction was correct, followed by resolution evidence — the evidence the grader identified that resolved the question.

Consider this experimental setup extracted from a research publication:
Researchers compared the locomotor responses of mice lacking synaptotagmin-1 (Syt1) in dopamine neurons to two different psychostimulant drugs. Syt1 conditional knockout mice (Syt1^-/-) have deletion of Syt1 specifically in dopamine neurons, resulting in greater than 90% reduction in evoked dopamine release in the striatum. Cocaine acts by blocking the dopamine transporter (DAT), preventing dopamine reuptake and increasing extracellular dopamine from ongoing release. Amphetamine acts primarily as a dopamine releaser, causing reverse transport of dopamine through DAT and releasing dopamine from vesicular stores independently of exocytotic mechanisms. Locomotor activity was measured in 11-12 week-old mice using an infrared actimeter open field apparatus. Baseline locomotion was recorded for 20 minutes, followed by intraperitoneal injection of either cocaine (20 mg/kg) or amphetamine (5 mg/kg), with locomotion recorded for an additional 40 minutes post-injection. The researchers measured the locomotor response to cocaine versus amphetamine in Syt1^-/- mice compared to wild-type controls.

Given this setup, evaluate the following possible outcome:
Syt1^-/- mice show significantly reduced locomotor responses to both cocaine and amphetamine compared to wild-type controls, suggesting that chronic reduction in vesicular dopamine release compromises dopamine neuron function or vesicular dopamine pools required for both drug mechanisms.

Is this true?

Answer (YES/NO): NO